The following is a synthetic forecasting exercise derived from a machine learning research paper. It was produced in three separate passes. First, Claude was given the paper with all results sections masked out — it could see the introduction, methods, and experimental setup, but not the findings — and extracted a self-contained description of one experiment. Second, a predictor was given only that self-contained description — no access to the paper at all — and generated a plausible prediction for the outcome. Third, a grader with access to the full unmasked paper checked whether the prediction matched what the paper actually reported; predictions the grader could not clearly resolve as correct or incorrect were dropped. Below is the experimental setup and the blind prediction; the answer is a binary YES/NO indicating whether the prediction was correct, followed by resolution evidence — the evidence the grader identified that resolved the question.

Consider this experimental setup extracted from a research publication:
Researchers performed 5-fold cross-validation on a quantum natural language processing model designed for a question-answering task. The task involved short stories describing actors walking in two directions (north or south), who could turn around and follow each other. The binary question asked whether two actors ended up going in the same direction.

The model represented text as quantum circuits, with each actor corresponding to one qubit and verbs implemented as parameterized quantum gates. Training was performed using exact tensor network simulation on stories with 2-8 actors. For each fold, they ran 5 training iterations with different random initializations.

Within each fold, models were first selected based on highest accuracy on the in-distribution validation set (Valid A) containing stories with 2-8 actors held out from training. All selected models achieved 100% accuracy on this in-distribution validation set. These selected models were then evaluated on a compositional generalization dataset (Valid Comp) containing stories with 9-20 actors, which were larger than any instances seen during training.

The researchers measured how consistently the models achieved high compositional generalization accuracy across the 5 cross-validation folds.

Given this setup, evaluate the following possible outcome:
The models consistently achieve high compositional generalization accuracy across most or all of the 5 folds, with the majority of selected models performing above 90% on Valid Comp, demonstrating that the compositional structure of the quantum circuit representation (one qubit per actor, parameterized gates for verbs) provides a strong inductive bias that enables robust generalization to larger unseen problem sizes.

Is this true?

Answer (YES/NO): YES